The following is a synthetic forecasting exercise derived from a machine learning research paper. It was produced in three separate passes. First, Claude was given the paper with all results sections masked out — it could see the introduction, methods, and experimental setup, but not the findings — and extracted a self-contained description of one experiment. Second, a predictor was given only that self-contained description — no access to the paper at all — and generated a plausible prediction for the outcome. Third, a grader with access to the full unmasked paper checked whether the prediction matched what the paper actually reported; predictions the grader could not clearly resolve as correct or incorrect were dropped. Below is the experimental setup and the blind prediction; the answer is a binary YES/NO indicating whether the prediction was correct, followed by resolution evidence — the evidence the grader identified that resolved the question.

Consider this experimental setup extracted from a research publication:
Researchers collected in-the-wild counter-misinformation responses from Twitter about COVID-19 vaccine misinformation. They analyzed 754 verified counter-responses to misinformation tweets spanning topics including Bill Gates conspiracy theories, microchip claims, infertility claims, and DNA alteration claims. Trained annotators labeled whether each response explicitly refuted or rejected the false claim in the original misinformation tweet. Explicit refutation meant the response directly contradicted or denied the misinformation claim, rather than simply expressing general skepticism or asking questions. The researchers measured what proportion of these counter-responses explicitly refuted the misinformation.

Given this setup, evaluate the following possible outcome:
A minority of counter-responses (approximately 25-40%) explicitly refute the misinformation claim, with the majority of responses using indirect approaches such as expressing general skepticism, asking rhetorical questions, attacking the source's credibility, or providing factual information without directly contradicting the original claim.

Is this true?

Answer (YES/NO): NO